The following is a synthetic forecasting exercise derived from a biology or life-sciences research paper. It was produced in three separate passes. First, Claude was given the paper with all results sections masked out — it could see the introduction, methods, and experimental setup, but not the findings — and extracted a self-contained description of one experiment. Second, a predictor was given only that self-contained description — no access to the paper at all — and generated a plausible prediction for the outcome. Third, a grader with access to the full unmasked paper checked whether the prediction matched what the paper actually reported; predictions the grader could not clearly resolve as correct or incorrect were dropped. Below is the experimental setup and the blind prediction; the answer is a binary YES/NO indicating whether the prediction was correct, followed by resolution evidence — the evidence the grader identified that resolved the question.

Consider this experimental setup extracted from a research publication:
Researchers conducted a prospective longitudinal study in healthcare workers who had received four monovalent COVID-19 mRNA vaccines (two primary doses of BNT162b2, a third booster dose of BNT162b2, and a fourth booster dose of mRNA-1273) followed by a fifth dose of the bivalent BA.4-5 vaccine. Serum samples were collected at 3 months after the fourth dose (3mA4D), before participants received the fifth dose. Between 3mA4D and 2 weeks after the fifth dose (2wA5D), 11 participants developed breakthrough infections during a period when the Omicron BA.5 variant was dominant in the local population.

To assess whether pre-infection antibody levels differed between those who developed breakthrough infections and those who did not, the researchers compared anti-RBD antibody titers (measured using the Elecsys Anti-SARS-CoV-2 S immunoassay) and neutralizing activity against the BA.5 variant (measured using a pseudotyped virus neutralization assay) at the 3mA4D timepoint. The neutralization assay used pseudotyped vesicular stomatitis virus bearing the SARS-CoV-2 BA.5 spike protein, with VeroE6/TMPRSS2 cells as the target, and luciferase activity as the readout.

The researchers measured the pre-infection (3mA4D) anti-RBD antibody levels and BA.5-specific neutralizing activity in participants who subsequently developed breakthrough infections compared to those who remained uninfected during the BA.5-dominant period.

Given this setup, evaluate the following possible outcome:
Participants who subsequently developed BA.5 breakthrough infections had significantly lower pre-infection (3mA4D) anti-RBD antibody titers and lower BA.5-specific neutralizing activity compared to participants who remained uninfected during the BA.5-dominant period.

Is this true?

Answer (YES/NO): NO